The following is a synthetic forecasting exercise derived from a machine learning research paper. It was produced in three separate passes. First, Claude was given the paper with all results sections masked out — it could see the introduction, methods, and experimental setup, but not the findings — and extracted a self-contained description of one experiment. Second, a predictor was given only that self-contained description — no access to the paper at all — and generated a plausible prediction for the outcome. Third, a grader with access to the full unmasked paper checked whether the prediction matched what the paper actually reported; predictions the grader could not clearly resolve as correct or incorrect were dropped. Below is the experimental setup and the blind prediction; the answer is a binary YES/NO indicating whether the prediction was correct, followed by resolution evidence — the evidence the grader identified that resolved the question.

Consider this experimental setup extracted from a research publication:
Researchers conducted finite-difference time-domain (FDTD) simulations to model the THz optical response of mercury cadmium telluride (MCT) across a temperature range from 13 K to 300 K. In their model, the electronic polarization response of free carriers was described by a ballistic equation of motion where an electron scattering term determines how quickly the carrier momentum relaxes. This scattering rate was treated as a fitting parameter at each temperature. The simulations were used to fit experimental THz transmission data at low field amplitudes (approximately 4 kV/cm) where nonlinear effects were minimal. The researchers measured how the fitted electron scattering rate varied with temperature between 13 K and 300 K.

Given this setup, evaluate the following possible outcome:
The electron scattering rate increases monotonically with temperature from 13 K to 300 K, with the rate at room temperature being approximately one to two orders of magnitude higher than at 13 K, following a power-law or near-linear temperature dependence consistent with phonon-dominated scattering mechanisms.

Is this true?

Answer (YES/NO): NO